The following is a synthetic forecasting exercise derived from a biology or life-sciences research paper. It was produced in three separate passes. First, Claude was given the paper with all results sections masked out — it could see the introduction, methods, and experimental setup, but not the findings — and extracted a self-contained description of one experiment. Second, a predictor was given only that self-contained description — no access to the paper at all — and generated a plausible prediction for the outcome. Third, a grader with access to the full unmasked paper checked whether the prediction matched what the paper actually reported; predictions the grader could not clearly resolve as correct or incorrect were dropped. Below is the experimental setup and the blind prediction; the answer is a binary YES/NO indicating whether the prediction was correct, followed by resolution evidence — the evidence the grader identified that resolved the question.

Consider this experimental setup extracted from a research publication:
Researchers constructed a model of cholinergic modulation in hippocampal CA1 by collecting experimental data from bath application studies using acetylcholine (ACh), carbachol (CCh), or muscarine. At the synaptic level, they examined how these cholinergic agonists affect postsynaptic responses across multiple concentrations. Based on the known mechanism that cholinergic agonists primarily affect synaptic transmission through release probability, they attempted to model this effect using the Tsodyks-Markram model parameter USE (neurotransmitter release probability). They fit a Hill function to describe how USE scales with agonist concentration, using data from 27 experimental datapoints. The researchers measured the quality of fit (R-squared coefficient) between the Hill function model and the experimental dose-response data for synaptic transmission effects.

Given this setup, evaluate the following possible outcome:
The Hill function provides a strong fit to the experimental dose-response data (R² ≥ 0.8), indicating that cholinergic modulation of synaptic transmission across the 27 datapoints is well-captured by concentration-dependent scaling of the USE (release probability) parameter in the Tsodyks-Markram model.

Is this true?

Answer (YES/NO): NO